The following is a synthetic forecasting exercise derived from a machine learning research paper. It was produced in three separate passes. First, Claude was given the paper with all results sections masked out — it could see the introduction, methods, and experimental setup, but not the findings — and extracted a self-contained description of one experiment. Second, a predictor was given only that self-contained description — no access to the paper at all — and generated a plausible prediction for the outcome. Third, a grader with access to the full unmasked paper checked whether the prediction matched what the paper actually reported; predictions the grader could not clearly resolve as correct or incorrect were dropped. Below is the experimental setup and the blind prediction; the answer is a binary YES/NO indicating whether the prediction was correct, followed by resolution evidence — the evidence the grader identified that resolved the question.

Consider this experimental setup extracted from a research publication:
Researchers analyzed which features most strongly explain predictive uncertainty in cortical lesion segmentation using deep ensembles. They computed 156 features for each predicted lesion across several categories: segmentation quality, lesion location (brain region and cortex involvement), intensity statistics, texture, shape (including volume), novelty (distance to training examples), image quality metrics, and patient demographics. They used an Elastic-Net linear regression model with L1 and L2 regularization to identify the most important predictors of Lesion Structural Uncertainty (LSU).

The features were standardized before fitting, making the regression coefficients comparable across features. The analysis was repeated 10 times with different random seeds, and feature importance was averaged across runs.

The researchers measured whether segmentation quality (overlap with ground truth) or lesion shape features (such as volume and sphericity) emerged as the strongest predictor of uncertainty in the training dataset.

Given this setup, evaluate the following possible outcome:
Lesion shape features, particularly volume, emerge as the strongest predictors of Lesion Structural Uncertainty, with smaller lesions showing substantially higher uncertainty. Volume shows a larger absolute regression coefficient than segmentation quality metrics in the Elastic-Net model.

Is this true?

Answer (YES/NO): NO